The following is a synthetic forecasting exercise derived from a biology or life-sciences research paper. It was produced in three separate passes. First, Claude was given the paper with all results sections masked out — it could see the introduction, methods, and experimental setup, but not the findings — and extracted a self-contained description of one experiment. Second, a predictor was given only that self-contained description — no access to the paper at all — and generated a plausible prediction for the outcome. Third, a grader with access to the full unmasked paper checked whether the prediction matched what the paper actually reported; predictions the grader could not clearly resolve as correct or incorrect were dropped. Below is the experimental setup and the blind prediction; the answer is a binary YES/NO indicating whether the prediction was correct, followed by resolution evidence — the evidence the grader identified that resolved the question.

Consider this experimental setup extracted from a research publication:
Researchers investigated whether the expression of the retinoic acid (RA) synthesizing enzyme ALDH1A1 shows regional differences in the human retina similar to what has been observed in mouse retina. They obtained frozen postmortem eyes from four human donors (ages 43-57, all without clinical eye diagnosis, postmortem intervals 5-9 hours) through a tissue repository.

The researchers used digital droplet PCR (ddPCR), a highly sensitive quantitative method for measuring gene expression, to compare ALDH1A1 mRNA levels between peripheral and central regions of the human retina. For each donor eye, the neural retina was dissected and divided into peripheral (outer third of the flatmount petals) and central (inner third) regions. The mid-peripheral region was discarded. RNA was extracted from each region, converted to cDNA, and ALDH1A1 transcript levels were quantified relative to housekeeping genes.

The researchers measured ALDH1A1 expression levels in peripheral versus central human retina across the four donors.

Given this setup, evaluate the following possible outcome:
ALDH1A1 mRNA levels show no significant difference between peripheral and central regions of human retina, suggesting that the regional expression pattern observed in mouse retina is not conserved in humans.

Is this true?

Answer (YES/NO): NO